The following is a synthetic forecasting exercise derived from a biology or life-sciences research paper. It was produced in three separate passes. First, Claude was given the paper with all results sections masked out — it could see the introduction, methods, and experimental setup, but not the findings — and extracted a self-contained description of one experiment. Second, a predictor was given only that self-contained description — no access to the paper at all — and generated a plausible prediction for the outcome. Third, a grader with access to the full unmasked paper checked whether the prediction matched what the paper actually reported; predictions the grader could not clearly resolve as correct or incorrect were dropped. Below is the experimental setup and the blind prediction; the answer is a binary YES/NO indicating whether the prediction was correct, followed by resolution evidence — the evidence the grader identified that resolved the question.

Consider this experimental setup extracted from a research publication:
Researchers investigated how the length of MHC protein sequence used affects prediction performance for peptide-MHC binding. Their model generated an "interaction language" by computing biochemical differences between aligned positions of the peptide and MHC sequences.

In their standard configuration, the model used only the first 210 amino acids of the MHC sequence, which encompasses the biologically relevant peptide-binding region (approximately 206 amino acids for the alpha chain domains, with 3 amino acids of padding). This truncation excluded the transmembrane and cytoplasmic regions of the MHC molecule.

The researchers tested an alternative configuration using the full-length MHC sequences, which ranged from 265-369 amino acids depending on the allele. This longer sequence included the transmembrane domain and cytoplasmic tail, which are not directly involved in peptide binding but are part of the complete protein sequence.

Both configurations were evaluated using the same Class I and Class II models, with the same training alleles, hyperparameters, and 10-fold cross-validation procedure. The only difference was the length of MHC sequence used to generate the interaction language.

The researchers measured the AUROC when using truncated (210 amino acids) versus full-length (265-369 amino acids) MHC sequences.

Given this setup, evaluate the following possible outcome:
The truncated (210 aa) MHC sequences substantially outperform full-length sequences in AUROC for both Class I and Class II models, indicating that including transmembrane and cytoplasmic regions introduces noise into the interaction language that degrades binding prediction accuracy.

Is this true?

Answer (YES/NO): NO